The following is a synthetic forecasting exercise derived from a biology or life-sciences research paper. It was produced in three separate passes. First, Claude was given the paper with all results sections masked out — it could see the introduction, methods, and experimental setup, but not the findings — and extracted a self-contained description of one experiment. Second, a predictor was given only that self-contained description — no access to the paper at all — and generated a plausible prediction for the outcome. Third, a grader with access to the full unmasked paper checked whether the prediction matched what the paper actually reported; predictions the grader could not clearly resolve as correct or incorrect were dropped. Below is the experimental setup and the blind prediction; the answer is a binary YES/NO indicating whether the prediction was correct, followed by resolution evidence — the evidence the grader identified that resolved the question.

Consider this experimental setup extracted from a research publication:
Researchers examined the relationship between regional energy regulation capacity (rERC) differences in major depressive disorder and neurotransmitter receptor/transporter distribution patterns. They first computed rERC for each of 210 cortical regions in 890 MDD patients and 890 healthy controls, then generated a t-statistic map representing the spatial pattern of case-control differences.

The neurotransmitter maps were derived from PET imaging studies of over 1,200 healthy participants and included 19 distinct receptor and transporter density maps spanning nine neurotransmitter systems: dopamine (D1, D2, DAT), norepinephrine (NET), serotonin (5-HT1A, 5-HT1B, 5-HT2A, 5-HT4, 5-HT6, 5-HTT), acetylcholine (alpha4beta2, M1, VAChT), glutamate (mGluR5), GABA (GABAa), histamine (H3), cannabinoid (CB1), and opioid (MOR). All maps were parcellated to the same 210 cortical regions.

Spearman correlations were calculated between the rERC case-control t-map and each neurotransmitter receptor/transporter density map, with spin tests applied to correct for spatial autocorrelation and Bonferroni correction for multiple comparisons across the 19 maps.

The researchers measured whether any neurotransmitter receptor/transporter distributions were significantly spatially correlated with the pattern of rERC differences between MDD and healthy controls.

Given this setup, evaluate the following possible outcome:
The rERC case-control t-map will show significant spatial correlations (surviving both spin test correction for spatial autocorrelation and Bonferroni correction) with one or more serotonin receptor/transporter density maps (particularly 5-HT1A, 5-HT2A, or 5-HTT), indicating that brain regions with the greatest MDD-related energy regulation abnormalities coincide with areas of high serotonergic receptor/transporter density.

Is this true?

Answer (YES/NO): YES